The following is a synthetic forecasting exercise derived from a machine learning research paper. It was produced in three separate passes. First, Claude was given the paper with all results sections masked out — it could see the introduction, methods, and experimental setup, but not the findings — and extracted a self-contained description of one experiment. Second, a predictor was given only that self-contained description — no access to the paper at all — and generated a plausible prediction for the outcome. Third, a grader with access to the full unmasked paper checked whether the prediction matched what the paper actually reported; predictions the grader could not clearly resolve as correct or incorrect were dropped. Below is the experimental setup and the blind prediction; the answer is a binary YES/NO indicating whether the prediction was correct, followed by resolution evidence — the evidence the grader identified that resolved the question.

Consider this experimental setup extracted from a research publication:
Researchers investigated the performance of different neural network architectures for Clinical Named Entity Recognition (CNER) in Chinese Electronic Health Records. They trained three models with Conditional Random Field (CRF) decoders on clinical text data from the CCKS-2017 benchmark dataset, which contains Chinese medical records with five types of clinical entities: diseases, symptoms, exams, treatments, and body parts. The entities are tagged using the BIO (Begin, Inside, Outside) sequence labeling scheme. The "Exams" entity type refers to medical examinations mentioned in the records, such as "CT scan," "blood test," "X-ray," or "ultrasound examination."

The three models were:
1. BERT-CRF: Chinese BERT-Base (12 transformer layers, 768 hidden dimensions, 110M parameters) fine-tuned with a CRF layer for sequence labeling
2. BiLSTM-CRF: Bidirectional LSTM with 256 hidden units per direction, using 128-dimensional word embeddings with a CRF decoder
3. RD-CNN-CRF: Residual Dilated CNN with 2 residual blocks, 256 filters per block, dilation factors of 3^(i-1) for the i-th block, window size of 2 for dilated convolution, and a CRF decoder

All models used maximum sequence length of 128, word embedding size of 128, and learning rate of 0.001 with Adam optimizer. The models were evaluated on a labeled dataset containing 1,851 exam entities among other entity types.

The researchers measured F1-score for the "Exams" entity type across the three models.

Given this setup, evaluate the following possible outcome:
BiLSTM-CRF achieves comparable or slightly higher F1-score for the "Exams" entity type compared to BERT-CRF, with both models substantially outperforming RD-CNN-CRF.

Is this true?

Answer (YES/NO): YES